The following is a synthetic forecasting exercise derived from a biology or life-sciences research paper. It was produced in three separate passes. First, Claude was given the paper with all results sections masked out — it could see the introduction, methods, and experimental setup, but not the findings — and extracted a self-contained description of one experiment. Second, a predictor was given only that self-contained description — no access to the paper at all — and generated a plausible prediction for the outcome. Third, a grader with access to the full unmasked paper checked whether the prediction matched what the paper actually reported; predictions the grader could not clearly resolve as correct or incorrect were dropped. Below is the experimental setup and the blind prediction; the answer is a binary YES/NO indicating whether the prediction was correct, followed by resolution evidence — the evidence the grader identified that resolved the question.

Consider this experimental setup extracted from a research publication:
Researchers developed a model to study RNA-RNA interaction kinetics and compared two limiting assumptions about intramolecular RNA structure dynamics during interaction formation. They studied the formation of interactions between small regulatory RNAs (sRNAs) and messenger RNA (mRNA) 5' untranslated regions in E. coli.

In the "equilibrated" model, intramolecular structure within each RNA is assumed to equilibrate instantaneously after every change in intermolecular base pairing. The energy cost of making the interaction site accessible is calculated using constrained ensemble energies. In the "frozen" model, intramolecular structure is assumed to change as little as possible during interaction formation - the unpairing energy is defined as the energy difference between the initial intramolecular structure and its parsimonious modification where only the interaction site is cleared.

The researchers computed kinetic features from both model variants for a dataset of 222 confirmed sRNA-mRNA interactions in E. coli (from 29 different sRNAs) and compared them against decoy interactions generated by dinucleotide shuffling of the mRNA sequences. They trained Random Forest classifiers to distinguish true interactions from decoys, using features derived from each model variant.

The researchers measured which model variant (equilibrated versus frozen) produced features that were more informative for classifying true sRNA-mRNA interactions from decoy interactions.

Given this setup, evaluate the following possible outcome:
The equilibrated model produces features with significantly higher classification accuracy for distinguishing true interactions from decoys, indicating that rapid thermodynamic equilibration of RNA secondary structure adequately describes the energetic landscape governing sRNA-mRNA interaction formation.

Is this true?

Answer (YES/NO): YES